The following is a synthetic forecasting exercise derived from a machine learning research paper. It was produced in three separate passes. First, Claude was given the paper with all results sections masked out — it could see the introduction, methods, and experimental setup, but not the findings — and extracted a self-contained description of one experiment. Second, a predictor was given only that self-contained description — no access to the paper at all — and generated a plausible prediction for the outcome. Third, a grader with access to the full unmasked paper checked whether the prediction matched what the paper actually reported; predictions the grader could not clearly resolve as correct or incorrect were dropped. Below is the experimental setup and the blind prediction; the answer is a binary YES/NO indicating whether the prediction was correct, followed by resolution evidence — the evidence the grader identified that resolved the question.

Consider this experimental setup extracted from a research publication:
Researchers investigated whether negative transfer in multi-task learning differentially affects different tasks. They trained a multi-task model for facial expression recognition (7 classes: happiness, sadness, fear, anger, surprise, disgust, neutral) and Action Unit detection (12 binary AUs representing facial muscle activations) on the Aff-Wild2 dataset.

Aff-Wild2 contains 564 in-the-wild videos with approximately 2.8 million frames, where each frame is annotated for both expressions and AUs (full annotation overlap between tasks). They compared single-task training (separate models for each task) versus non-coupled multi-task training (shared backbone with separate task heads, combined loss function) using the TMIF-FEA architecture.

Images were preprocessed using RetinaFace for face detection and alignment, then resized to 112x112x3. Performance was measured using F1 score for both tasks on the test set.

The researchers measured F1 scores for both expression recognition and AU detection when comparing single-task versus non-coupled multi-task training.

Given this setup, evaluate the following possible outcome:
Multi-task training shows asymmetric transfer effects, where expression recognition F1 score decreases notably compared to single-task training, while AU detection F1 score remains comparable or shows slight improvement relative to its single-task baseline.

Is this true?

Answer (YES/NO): YES